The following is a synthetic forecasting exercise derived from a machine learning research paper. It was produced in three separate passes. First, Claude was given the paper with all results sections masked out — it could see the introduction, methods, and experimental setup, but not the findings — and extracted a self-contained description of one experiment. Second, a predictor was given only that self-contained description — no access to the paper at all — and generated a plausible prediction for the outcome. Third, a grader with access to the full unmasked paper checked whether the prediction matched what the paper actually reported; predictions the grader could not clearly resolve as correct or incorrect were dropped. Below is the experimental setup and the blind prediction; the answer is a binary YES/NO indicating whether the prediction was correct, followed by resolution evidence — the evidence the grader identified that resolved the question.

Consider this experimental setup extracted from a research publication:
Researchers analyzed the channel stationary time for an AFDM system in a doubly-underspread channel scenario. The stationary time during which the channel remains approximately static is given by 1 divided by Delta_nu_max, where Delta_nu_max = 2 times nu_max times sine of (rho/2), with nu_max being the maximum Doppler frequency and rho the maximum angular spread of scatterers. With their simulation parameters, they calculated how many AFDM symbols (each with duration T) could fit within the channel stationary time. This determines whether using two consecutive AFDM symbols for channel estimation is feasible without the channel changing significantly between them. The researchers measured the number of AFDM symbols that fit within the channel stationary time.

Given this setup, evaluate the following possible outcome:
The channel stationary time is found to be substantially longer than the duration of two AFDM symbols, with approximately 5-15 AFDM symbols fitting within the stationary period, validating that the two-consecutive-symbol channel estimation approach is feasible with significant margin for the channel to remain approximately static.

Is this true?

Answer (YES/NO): YES